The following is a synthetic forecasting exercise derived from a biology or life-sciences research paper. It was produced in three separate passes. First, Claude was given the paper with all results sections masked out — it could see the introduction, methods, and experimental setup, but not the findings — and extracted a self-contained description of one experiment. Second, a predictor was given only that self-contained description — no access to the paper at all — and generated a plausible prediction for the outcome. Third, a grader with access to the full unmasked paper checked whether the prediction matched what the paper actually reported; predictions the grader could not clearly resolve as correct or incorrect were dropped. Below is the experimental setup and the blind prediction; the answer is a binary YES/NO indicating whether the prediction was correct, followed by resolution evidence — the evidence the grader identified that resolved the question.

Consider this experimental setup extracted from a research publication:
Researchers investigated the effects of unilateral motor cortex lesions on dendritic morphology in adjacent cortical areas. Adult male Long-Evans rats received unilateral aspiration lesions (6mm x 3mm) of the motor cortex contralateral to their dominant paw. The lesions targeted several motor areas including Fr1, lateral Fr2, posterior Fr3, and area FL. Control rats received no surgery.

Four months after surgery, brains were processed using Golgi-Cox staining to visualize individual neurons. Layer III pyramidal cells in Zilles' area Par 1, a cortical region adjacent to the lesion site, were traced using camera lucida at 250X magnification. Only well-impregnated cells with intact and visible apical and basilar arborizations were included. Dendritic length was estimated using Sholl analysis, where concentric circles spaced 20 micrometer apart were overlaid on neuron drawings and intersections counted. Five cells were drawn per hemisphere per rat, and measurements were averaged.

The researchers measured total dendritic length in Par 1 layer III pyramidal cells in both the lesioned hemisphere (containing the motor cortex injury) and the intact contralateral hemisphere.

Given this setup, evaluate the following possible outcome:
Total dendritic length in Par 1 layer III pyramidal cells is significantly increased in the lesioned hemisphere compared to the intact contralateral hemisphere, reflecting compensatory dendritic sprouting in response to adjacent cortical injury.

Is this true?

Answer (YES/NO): NO